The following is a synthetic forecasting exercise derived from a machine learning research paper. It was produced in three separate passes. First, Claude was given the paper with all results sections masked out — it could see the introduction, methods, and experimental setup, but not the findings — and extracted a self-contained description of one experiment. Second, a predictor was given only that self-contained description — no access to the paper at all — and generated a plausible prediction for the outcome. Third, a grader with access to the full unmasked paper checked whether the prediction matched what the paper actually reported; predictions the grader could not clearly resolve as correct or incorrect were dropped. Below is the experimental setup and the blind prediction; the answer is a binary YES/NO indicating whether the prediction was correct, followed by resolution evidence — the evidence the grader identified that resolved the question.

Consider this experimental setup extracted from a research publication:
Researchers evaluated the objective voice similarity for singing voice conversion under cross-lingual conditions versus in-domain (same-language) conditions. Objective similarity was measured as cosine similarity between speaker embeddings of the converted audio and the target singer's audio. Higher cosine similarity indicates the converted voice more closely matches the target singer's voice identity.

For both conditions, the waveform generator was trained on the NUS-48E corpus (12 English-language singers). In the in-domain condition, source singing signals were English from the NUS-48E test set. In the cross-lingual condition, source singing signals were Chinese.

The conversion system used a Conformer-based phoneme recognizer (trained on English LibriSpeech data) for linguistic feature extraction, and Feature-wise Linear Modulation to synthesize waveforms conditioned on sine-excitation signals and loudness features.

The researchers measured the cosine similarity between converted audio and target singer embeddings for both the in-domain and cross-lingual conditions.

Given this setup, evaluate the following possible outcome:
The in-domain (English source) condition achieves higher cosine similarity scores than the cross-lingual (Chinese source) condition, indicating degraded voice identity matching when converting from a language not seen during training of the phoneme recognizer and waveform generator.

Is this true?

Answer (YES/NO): NO